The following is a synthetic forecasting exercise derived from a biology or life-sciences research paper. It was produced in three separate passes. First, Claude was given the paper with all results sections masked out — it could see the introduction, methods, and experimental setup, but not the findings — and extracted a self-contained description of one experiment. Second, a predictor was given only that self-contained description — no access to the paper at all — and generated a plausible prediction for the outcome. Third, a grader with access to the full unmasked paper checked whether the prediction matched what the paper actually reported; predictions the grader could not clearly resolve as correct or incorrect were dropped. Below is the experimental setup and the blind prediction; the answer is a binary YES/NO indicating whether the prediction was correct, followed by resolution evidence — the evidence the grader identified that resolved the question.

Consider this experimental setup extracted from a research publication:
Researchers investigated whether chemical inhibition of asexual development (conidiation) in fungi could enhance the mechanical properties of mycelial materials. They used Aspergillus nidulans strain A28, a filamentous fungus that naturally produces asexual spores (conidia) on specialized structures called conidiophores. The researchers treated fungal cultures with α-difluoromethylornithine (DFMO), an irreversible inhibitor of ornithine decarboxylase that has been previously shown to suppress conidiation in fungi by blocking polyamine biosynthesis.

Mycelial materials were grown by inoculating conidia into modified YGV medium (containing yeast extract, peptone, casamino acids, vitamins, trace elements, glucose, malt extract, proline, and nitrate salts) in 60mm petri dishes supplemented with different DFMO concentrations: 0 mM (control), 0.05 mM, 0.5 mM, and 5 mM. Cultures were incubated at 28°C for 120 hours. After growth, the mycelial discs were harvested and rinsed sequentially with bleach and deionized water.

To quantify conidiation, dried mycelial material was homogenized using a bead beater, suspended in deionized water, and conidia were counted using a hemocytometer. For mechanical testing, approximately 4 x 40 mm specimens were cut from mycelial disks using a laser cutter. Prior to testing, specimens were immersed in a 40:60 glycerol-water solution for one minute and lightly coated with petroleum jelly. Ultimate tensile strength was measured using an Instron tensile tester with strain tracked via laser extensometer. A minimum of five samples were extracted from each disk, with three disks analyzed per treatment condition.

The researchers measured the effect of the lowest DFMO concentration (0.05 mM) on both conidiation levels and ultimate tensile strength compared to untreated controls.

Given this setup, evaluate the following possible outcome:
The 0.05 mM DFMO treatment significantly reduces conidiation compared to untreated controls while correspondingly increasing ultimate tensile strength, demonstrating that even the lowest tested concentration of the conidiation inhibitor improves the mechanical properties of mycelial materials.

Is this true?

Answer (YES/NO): NO